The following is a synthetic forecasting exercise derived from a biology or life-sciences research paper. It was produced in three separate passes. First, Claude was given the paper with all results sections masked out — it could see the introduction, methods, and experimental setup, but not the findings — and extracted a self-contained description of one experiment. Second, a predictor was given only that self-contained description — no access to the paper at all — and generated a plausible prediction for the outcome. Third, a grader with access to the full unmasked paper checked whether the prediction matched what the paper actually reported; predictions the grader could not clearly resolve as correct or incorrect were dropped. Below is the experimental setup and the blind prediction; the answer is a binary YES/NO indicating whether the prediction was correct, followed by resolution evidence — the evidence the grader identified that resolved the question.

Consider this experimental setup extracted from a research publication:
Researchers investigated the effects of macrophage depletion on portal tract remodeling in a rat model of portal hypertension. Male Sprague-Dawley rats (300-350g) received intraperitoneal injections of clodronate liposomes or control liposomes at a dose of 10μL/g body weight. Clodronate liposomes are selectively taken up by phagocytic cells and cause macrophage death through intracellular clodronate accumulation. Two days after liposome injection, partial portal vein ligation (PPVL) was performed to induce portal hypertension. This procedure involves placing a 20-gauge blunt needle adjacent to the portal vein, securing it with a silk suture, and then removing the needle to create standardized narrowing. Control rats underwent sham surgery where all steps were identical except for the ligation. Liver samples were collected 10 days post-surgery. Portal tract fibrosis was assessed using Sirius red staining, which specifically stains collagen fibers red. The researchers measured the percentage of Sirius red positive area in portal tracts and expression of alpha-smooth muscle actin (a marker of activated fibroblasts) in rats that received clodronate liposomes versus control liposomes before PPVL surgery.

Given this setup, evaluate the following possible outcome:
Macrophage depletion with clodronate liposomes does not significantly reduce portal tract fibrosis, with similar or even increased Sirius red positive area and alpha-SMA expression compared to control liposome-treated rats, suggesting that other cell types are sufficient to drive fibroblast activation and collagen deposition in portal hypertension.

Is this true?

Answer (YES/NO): NO